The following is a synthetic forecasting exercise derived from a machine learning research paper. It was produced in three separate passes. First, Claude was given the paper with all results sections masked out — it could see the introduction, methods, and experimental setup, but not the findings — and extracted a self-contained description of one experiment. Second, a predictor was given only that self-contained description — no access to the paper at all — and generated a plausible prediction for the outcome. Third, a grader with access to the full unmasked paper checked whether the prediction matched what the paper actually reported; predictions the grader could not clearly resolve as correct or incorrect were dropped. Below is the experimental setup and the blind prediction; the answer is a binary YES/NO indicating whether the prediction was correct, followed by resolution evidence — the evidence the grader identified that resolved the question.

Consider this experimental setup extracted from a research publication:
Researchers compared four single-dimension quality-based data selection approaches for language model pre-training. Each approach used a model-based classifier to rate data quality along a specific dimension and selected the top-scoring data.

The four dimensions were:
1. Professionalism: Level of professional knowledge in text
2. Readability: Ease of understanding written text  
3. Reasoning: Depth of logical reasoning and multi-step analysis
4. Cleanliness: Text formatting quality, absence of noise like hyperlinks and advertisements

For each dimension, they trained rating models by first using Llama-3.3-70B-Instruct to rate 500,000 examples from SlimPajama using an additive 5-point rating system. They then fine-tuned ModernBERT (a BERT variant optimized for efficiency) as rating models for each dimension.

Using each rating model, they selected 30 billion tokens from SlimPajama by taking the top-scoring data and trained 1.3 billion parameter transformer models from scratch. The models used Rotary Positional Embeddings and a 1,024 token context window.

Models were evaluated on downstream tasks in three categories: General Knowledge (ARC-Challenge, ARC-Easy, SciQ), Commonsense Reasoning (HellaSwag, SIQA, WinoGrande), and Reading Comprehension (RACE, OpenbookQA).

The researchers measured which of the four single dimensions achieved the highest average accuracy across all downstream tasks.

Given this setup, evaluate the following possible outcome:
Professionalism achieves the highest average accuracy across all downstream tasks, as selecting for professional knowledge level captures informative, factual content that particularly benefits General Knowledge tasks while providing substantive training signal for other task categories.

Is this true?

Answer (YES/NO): NO